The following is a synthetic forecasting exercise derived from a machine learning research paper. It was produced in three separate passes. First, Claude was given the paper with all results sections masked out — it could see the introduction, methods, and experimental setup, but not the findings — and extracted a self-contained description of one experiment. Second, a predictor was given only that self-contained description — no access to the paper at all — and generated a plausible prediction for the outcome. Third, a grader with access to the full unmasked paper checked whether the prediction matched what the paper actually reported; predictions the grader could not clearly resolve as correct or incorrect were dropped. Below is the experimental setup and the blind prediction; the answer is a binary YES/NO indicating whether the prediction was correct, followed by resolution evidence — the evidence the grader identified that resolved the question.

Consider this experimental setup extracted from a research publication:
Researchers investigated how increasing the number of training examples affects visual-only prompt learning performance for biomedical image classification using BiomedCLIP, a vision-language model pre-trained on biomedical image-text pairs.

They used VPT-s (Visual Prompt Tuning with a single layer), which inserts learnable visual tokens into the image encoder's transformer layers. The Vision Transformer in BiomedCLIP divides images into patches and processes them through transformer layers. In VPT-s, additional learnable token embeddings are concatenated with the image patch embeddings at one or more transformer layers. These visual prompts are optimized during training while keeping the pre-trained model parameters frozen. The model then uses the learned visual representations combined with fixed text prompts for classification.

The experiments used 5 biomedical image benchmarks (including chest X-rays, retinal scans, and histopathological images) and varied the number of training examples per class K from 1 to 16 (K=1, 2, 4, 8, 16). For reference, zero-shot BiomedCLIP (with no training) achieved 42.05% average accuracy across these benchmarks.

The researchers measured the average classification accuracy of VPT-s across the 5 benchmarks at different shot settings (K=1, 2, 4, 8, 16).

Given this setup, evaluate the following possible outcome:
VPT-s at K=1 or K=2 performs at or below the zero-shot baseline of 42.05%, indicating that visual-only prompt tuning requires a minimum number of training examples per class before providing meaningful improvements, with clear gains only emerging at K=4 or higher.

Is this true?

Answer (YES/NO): NO